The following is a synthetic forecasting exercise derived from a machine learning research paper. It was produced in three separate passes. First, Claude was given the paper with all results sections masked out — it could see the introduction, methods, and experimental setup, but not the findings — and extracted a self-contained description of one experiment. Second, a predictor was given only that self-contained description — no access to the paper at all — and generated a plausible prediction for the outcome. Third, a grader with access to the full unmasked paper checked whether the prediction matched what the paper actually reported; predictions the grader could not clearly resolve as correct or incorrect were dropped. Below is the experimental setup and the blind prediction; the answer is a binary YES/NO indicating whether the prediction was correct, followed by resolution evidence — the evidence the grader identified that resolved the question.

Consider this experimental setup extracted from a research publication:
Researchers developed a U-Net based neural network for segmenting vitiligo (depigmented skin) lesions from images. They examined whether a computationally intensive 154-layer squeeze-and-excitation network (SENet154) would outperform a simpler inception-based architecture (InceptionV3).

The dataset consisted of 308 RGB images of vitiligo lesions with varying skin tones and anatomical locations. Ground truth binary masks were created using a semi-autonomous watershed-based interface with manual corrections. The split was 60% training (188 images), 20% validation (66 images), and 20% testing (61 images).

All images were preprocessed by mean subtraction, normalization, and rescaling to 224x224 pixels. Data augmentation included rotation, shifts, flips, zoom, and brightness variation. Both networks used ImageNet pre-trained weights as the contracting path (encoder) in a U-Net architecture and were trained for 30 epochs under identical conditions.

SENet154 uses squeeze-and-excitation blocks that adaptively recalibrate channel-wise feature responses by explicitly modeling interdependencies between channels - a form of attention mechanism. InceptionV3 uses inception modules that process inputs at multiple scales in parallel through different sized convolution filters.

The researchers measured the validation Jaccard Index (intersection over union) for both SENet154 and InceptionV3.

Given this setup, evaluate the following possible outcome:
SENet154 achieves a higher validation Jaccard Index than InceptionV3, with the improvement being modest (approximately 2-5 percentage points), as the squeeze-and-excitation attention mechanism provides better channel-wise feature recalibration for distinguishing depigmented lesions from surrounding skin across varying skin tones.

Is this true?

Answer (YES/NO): NO